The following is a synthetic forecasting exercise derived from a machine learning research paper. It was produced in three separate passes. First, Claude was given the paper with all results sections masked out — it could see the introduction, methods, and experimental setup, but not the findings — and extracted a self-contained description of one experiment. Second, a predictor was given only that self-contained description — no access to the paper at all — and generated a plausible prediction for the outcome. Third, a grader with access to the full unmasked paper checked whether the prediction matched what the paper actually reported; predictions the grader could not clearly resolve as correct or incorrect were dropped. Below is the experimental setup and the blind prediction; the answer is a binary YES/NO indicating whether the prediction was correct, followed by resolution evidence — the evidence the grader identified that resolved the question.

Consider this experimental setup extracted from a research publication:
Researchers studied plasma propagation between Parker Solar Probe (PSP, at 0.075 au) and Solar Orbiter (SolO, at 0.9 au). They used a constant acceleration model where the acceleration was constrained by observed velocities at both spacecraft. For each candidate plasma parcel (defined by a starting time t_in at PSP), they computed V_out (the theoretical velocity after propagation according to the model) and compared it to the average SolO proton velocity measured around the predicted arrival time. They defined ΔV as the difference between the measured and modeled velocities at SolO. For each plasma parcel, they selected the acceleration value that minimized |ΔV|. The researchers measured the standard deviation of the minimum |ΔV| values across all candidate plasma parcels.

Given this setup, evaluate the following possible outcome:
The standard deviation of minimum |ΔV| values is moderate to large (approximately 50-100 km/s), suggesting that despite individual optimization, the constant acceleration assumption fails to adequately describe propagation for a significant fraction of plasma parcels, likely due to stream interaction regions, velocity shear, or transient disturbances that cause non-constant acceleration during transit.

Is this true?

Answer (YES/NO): NO